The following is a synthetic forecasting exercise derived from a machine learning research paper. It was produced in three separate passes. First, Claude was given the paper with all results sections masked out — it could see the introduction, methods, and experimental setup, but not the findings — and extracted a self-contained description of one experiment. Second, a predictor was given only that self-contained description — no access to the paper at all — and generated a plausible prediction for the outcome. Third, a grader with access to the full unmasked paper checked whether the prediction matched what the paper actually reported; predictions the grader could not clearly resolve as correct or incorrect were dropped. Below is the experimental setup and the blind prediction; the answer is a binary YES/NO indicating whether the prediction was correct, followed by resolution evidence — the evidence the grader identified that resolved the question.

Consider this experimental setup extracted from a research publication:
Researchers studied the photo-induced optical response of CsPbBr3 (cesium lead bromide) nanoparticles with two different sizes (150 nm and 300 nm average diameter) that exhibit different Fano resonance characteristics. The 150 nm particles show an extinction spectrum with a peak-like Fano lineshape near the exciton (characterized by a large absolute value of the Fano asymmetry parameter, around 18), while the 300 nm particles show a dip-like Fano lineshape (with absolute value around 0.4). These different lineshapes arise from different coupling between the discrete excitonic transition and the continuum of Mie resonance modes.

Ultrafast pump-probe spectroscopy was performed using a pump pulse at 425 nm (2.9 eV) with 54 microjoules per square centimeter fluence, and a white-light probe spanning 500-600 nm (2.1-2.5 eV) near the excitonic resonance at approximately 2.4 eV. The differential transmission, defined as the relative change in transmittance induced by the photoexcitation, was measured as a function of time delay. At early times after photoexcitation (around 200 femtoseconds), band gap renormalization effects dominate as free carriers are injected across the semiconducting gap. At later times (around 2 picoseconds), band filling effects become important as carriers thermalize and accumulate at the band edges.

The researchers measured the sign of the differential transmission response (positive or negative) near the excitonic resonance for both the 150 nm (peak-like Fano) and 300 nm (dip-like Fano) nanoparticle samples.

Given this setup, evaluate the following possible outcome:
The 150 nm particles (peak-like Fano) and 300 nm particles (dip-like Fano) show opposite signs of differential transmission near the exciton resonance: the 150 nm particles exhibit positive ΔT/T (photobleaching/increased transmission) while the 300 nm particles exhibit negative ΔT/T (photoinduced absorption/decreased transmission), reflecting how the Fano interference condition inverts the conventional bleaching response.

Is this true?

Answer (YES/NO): YES